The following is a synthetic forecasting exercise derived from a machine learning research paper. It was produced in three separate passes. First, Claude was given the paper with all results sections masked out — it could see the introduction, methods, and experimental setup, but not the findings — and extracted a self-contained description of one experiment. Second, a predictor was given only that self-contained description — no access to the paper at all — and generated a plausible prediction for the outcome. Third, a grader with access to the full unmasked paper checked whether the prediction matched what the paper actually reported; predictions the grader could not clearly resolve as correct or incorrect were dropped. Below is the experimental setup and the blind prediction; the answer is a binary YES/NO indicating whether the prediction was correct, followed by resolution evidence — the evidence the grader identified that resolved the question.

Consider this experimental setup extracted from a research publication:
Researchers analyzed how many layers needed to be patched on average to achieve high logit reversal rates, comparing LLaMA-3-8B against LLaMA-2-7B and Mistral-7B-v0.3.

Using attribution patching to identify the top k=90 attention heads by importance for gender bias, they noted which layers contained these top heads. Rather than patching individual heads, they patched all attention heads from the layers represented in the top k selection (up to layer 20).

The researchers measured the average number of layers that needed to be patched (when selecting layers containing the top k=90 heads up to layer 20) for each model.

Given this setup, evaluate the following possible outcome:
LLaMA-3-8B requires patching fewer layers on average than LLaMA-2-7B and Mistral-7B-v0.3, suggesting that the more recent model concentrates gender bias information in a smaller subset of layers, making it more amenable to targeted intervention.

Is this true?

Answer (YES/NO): YES